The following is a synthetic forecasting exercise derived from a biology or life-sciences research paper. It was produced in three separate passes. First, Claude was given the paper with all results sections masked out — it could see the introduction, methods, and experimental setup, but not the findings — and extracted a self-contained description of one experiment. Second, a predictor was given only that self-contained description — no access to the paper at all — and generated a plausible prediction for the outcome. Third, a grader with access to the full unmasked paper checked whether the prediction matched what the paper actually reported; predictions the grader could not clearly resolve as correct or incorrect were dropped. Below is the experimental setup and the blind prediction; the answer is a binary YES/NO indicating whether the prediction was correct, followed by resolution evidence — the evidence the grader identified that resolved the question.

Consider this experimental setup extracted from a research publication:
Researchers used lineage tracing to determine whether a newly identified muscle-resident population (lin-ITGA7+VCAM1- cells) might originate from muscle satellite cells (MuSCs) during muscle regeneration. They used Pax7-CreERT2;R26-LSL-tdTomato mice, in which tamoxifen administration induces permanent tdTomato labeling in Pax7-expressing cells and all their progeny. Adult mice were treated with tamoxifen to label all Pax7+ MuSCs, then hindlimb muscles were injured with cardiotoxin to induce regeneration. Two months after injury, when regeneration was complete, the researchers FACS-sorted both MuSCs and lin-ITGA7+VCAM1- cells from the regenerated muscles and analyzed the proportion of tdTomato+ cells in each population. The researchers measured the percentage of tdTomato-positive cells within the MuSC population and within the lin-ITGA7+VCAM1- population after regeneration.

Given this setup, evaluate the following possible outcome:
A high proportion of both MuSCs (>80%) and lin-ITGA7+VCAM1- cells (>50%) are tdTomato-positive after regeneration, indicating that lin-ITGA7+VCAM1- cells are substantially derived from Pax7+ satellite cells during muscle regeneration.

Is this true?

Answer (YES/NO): NO